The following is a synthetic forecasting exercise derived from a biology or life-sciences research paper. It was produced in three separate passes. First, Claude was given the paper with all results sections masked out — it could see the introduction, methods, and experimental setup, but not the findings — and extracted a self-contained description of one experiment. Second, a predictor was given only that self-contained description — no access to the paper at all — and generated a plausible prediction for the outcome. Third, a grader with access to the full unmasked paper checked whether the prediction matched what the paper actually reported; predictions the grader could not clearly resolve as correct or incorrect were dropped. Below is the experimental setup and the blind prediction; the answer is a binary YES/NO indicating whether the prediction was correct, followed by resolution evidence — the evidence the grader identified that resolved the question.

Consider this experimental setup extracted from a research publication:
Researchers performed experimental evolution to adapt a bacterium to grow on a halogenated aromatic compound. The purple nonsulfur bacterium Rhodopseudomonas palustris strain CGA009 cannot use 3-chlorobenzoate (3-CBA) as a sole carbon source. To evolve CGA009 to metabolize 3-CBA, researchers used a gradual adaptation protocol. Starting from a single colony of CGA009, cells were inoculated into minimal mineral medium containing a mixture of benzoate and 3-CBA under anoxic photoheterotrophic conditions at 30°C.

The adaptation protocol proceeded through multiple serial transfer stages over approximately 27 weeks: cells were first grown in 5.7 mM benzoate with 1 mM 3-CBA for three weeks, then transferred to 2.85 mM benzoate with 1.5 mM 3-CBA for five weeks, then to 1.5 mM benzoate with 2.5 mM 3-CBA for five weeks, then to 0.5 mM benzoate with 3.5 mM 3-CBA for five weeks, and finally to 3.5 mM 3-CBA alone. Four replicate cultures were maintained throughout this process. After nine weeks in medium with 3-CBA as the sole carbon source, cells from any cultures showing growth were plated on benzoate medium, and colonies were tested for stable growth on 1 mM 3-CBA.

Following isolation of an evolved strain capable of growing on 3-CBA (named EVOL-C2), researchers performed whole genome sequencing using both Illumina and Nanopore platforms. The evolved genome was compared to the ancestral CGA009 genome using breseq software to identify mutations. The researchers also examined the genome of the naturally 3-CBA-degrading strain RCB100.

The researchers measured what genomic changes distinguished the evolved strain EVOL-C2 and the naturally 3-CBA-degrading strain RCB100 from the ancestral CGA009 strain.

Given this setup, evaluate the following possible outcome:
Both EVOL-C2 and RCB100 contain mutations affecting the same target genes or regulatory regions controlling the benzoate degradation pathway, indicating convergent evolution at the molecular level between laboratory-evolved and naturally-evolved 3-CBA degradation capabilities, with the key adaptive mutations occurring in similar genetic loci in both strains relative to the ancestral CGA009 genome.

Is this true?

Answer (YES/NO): YES